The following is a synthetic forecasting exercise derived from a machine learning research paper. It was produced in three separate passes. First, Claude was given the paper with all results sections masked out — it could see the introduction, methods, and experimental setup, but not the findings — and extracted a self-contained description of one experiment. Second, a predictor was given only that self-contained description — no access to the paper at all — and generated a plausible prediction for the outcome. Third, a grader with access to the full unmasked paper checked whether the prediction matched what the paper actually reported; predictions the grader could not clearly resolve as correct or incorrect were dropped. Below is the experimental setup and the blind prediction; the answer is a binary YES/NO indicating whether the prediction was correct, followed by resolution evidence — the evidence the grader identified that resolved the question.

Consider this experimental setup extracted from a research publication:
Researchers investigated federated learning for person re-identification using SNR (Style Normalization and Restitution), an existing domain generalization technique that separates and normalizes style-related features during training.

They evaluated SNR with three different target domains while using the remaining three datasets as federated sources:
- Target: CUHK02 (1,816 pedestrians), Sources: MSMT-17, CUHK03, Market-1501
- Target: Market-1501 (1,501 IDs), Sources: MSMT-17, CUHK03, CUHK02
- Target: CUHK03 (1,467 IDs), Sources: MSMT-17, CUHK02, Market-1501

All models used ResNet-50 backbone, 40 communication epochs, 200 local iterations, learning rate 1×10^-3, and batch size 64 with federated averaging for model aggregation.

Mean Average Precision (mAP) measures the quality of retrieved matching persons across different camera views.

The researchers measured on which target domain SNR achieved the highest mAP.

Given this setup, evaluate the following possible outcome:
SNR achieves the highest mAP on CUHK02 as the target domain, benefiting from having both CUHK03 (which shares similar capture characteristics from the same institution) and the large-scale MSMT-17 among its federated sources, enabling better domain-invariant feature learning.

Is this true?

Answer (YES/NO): YES